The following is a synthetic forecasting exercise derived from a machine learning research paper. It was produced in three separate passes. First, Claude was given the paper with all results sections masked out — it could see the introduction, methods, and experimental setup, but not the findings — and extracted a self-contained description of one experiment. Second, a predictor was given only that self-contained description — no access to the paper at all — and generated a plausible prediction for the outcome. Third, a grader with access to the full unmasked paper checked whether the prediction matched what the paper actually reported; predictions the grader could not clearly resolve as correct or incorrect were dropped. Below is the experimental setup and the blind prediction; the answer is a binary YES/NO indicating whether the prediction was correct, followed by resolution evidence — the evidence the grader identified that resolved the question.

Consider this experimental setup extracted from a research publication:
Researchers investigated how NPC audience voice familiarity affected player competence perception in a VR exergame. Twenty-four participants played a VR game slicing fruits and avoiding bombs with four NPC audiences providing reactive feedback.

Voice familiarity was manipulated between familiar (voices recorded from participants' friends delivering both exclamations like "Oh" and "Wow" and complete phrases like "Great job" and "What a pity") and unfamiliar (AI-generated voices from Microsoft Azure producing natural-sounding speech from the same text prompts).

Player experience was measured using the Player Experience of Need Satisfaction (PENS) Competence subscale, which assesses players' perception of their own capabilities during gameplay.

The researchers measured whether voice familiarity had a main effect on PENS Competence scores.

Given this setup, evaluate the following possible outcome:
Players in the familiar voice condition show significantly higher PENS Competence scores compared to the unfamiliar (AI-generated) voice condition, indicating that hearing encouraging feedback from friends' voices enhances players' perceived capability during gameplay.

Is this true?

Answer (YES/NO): YES